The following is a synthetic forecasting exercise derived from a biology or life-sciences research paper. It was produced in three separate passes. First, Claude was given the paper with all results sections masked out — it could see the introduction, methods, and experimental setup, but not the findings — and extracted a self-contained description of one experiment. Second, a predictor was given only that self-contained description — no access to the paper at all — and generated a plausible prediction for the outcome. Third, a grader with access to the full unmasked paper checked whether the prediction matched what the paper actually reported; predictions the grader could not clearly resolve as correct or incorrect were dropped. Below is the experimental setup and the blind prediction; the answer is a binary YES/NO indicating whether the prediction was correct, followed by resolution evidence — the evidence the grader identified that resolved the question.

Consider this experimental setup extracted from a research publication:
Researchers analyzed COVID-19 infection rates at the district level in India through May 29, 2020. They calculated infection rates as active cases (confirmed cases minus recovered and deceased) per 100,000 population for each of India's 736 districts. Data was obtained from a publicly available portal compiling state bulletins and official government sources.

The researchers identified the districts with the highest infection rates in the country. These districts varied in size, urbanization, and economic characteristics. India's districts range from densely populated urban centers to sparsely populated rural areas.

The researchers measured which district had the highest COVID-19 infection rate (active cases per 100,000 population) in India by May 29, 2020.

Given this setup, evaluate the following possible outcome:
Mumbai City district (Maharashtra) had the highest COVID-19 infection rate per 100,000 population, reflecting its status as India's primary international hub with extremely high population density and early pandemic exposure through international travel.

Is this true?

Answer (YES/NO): YES